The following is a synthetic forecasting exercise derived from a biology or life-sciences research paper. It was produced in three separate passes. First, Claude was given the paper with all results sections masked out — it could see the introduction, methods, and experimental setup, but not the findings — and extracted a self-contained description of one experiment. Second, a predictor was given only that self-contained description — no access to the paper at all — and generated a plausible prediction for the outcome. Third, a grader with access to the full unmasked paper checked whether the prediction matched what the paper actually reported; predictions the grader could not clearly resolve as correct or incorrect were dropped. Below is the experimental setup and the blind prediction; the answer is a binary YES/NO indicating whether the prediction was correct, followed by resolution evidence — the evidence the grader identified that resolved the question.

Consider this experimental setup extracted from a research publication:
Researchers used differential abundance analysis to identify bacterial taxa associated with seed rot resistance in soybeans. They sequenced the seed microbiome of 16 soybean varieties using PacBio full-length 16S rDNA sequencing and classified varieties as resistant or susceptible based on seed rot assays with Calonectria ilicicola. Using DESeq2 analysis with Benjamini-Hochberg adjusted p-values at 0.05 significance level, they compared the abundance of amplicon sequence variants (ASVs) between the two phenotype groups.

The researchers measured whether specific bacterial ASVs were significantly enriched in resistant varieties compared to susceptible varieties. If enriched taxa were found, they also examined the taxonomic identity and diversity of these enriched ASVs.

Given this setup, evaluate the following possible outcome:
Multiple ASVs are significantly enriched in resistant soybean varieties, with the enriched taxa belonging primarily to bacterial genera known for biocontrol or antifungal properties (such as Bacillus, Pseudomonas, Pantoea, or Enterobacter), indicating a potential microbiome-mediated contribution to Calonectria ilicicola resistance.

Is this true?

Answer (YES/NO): NO